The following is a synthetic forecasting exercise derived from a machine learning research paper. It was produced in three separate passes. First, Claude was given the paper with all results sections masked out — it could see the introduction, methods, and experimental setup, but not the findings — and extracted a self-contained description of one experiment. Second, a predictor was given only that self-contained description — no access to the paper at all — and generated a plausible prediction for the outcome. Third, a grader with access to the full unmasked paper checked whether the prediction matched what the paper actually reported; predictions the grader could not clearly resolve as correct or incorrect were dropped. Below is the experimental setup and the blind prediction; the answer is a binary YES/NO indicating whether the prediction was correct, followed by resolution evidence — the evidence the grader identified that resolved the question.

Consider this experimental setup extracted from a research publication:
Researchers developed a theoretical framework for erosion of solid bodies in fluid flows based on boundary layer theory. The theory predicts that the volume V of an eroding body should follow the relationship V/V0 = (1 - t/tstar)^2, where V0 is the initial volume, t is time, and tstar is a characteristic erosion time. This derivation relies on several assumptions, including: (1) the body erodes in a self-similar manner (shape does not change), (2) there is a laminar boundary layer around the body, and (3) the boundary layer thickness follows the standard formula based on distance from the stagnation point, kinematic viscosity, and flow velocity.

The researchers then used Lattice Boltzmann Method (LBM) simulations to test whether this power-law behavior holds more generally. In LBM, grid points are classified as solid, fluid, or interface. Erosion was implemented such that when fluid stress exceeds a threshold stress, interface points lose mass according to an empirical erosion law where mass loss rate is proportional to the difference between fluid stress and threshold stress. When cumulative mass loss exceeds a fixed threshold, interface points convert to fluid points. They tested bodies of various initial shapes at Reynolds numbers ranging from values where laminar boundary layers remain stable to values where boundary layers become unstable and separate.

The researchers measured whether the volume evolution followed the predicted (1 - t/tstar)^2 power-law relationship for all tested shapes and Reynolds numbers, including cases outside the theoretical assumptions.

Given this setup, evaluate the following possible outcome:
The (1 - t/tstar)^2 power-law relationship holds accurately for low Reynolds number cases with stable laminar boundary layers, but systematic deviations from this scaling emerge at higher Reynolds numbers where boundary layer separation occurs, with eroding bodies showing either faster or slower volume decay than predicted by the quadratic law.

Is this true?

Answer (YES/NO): NO